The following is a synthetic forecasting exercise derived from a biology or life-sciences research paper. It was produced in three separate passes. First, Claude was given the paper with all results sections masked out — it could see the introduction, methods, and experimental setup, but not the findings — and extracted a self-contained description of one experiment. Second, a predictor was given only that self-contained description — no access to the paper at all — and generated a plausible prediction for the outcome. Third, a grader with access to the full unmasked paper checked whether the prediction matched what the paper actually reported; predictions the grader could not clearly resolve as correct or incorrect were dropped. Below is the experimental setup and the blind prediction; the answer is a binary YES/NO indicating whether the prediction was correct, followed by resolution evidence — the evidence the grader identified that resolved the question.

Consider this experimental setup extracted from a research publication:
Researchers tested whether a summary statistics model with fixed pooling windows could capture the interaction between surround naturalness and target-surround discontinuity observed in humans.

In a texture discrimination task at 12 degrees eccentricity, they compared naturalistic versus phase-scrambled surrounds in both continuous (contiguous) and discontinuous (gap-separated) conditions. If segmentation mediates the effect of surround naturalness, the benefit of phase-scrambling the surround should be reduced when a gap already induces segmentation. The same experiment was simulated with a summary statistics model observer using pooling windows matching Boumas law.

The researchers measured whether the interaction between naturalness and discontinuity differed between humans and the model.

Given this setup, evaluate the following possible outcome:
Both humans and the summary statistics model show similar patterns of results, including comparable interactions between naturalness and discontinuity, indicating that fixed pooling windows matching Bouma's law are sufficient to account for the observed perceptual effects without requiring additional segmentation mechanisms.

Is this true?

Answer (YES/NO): NO